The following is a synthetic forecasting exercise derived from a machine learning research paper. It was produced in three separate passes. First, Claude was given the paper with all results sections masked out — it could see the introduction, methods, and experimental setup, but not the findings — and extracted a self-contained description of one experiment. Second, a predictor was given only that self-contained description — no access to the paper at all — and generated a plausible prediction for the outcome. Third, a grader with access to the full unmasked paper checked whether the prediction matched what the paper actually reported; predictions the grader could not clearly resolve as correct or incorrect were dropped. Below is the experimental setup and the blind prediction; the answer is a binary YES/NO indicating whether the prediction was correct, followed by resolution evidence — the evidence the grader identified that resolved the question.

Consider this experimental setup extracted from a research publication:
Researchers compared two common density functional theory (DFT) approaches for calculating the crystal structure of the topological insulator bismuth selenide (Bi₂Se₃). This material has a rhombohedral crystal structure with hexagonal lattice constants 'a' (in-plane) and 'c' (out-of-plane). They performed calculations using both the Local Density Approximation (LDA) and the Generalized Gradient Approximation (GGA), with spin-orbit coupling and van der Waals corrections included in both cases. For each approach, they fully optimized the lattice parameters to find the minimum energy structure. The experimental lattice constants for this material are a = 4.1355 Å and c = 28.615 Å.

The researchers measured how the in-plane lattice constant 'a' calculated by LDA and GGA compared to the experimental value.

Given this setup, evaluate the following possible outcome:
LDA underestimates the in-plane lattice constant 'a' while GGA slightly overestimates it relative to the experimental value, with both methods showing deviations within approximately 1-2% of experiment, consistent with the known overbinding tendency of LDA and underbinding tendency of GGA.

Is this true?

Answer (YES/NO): NO